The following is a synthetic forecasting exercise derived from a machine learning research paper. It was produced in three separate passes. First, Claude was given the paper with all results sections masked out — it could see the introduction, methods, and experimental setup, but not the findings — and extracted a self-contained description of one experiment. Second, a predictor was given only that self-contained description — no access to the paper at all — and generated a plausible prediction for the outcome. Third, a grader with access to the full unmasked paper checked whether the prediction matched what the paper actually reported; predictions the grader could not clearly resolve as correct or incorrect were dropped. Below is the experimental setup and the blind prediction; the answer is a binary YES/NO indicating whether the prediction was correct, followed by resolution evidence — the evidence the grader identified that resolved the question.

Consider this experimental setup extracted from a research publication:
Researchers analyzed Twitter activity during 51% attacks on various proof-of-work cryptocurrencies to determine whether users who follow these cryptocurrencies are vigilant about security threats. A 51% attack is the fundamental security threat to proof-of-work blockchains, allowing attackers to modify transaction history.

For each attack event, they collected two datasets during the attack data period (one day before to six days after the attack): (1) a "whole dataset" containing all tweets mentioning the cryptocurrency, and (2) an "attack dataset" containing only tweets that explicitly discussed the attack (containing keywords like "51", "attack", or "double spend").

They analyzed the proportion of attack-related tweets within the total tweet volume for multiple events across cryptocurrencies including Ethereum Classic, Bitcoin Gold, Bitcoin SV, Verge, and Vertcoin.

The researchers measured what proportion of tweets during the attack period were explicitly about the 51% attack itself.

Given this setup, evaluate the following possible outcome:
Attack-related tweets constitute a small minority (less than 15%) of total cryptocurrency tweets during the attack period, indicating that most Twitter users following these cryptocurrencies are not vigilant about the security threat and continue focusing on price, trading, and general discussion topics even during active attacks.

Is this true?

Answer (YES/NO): NO